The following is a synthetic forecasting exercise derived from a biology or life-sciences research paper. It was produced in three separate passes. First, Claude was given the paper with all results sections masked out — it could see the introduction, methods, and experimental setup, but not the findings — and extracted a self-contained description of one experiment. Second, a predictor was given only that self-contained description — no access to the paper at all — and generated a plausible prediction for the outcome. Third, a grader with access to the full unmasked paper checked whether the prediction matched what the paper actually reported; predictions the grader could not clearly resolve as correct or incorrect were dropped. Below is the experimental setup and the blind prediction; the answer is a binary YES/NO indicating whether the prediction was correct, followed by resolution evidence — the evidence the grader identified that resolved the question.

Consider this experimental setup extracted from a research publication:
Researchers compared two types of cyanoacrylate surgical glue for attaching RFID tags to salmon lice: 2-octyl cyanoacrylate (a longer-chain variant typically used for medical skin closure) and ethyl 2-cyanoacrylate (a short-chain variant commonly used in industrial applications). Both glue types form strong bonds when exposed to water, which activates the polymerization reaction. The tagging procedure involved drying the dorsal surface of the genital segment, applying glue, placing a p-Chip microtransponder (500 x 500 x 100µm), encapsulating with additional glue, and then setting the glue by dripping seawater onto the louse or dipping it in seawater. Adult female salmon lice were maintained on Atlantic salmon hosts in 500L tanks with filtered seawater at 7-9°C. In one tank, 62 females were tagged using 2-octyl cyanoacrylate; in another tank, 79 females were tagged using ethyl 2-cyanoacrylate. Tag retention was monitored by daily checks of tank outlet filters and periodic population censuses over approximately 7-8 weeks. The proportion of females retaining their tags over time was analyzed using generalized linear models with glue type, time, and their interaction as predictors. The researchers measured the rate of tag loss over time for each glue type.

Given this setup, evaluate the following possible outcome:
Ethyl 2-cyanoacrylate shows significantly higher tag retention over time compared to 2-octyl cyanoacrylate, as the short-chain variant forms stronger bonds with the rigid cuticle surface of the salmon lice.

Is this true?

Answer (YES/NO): NO